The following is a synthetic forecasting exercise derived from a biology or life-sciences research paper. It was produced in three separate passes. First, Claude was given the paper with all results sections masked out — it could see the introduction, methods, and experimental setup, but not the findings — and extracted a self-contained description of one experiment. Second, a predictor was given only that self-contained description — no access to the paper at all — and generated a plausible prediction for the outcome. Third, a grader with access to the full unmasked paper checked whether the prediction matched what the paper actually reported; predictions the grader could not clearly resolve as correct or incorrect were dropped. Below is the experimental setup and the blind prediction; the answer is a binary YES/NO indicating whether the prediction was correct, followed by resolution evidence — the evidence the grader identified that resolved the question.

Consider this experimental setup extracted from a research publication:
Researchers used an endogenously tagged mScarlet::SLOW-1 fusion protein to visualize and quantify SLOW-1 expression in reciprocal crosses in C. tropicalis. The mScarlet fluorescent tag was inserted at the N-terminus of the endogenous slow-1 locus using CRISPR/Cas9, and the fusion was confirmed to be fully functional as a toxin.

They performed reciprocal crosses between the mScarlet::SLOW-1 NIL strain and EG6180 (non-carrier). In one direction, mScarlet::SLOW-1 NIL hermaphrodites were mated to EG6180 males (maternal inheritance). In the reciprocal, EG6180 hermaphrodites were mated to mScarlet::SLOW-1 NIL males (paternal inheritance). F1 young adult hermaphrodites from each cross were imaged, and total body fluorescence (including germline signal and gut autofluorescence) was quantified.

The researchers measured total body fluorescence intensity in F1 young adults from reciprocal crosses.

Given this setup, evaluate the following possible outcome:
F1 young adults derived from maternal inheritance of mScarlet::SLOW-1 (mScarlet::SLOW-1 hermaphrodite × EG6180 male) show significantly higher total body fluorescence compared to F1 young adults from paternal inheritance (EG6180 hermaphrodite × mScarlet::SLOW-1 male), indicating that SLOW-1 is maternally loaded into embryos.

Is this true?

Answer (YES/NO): NO